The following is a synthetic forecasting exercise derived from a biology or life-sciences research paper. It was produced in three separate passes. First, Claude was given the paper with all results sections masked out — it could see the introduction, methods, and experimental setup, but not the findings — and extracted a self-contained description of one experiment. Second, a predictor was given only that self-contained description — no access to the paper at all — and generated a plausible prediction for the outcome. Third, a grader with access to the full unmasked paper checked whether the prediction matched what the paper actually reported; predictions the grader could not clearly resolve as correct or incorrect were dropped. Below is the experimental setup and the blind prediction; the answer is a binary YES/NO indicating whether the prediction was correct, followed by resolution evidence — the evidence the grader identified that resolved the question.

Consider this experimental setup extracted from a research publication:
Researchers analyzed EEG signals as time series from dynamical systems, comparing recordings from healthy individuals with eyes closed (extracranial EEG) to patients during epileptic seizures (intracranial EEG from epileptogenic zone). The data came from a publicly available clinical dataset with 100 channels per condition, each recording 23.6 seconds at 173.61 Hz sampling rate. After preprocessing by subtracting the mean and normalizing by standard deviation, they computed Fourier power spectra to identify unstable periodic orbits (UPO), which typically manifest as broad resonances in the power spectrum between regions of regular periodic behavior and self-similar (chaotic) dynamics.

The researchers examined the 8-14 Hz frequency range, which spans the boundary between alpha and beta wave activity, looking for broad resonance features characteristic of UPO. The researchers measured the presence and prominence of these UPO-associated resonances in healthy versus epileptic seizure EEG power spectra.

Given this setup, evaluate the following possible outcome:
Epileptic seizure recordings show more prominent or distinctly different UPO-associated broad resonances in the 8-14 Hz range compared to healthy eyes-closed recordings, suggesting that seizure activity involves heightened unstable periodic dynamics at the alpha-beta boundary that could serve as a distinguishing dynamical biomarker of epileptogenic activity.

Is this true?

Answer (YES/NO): NO